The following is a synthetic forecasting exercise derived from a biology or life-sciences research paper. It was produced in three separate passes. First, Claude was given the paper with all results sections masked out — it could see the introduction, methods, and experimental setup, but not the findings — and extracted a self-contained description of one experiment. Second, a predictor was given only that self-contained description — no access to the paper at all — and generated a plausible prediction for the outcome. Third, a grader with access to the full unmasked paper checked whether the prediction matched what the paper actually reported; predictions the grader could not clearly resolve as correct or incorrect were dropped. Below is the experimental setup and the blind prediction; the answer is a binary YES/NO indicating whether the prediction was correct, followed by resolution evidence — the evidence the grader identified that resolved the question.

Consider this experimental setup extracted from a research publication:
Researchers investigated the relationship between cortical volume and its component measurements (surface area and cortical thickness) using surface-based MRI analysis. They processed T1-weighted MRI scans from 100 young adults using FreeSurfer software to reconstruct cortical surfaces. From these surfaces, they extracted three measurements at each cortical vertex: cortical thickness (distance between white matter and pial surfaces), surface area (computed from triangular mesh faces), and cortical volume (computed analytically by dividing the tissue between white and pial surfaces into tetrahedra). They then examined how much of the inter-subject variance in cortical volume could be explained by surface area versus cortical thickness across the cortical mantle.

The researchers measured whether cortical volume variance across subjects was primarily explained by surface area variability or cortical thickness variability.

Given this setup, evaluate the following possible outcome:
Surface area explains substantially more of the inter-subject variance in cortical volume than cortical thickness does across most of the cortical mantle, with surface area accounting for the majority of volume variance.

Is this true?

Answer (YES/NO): YES